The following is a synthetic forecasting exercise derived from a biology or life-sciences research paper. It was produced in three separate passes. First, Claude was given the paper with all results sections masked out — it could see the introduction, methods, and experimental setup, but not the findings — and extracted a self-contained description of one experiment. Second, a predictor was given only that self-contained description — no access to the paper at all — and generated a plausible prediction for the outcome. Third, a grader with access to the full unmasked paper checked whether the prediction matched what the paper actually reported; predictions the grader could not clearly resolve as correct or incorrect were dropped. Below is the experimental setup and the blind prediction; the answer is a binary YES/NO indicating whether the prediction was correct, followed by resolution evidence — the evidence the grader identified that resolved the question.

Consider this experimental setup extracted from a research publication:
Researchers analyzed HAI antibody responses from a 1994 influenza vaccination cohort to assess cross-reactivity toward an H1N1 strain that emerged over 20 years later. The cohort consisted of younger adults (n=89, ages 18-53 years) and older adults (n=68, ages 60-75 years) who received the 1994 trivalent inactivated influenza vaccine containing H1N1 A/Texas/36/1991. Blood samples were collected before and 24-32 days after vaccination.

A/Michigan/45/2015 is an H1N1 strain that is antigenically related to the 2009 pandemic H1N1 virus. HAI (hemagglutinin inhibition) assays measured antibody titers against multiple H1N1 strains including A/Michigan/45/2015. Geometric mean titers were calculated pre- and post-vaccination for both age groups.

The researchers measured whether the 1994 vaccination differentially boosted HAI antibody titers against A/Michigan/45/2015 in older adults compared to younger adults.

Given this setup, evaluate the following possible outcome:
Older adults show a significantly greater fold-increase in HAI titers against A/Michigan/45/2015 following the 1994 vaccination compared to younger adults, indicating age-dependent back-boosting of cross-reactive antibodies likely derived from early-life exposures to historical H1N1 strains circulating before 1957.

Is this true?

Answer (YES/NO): YES